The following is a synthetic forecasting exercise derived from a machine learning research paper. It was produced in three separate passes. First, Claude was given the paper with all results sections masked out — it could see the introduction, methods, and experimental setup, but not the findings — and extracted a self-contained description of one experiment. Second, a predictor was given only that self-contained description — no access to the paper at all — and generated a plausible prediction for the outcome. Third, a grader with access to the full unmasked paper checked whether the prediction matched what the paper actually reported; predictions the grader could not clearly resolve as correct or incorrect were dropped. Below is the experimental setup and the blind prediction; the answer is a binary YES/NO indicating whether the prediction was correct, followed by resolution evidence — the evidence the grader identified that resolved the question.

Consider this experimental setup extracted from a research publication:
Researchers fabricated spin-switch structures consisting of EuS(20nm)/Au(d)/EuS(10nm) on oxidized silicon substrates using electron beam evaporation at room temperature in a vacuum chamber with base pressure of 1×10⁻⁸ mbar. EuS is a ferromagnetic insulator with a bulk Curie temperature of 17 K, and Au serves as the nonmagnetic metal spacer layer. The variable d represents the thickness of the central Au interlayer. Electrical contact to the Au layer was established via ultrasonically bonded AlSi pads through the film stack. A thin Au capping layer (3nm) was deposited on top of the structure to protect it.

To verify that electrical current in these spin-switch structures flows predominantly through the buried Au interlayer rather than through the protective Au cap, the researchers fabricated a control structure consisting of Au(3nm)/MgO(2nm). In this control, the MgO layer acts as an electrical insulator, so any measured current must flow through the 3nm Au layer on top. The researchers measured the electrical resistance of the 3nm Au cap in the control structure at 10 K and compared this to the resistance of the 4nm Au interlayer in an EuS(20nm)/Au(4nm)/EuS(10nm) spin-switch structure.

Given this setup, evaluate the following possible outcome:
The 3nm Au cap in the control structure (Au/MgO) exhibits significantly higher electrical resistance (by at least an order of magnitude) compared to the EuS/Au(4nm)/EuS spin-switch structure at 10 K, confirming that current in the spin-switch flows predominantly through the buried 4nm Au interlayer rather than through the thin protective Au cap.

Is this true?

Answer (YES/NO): YES